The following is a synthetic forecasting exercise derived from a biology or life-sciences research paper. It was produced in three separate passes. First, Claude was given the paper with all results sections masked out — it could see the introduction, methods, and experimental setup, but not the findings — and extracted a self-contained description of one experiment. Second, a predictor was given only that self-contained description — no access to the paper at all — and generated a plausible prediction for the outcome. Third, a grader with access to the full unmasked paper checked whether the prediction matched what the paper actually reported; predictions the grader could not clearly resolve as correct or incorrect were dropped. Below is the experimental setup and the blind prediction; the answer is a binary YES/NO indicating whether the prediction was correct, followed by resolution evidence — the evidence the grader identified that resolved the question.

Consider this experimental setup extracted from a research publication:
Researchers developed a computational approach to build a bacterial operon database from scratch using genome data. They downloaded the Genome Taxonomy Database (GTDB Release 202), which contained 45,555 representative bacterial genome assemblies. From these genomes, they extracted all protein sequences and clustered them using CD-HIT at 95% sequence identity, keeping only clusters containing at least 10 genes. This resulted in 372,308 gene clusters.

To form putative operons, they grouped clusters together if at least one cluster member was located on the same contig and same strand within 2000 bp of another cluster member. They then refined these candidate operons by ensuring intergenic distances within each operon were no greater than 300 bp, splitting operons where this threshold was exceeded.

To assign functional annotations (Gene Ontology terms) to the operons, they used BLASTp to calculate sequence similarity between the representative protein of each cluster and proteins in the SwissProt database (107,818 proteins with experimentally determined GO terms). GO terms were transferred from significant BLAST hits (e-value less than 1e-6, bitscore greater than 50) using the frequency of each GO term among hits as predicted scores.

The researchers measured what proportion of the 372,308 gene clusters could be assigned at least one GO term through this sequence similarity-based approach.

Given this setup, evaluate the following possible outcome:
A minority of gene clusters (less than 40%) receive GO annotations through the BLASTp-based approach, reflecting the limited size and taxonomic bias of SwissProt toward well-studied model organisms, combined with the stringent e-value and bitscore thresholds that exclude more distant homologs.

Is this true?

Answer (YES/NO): NO